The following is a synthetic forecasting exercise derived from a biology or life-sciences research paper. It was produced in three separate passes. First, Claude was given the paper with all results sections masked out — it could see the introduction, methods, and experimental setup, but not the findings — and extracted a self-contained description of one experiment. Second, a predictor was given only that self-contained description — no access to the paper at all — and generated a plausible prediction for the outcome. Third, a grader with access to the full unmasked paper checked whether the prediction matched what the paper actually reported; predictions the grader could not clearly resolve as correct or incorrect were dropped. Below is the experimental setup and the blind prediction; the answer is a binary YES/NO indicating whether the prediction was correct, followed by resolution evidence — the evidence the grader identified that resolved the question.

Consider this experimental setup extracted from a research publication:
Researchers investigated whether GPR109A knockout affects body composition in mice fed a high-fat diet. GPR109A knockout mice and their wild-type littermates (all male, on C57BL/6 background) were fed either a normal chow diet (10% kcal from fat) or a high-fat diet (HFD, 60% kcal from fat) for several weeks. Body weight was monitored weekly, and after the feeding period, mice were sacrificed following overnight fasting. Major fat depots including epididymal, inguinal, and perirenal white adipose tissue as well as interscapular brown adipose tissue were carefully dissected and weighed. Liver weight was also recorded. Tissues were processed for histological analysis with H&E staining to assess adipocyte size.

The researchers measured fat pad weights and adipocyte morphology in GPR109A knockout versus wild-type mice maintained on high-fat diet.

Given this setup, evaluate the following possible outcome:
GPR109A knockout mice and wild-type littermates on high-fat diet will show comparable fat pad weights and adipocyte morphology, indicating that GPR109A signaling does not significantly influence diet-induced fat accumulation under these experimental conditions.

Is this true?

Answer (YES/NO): NO